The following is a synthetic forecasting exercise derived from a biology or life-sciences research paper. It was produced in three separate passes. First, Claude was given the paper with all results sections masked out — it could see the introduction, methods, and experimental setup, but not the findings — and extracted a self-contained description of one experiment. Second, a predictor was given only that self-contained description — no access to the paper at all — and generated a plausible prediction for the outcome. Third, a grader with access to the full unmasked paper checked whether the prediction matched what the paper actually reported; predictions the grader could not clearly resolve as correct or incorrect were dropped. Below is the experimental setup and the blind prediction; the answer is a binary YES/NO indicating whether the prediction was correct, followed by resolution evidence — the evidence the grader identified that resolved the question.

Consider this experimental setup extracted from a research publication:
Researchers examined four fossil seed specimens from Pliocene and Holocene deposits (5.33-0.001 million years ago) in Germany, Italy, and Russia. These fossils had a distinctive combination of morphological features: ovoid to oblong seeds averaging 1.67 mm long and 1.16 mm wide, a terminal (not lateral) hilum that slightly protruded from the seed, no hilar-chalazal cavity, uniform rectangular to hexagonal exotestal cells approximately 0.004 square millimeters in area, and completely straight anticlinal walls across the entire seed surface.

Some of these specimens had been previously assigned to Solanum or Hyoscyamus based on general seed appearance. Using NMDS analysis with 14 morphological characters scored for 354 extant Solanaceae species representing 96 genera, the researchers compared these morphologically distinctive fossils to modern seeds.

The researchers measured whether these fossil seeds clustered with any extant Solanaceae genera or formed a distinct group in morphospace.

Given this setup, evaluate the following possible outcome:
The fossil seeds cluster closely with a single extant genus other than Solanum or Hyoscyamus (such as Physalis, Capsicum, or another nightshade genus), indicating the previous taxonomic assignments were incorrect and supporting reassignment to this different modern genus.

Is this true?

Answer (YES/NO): NO